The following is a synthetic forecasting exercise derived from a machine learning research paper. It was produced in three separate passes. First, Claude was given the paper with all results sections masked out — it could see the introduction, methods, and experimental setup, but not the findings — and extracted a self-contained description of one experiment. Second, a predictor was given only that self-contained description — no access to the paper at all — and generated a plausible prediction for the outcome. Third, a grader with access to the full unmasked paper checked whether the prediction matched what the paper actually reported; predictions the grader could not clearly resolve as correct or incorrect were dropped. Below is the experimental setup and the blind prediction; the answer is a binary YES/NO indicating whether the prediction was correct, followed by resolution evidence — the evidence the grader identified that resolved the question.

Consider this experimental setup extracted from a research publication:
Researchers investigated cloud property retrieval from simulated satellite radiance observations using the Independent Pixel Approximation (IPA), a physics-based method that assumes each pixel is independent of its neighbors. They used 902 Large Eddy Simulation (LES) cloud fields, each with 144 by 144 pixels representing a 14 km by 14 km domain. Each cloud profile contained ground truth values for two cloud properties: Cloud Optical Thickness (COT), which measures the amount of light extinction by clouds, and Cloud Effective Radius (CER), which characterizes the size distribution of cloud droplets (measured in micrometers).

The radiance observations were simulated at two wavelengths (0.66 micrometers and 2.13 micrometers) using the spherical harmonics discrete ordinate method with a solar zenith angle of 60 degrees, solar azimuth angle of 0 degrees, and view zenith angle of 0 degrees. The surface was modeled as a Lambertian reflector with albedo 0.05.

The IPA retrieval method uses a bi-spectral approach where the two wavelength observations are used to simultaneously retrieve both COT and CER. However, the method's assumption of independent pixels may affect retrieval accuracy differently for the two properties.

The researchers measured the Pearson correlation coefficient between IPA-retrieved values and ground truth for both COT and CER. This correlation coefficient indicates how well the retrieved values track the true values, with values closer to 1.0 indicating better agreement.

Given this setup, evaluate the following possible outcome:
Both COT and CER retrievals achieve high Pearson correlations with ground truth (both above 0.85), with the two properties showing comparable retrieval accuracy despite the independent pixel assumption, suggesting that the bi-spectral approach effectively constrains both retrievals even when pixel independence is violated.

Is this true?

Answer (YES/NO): NO